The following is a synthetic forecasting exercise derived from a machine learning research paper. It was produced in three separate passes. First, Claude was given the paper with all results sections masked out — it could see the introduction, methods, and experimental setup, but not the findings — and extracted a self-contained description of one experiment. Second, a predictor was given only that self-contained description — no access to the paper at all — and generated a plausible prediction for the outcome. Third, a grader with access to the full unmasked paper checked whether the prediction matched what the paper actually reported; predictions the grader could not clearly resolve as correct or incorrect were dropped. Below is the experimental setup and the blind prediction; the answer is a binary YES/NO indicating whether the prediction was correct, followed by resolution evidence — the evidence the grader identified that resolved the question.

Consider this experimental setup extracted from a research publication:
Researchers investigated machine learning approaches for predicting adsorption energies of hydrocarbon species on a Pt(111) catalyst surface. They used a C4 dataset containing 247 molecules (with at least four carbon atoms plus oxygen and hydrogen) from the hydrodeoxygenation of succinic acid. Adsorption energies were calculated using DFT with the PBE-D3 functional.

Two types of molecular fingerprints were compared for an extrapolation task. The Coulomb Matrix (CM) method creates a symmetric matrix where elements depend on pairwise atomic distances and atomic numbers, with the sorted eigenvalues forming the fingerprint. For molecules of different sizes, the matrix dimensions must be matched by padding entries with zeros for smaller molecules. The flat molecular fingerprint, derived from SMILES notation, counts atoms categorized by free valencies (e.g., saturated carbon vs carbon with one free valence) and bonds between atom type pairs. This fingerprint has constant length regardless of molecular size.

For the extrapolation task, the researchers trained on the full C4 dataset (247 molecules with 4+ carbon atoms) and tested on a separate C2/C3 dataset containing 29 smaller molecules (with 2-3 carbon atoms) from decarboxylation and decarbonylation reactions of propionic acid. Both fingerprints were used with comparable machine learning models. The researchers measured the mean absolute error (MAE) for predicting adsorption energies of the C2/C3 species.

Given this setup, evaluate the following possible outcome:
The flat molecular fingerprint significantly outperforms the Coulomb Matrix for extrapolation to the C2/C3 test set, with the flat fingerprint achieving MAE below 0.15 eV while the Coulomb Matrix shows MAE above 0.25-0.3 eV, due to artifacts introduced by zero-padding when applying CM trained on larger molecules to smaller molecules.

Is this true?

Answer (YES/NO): NO